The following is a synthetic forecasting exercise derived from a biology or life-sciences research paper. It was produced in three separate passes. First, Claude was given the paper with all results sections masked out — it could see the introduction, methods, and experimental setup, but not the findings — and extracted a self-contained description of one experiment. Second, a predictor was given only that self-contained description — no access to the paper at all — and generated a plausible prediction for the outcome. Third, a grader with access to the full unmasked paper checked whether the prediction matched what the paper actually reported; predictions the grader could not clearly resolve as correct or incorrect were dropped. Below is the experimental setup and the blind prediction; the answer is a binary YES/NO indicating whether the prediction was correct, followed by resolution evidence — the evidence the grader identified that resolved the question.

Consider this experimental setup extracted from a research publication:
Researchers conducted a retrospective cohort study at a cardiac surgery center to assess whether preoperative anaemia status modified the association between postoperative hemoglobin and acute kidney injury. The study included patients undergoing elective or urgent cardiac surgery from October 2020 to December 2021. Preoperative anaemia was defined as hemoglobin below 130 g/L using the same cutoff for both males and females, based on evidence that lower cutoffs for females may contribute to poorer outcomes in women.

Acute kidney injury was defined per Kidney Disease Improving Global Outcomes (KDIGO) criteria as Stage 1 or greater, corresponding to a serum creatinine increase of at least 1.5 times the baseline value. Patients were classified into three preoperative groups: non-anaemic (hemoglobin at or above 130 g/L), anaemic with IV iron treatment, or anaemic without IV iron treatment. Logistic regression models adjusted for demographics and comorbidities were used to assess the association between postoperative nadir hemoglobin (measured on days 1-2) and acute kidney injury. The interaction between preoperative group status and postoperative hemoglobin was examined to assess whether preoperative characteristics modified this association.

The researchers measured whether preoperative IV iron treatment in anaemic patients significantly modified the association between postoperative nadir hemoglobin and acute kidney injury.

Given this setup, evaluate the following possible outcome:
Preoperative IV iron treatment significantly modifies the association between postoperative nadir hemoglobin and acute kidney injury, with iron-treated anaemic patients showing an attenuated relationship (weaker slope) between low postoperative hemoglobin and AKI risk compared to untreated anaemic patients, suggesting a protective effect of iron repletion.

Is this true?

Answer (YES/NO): NO